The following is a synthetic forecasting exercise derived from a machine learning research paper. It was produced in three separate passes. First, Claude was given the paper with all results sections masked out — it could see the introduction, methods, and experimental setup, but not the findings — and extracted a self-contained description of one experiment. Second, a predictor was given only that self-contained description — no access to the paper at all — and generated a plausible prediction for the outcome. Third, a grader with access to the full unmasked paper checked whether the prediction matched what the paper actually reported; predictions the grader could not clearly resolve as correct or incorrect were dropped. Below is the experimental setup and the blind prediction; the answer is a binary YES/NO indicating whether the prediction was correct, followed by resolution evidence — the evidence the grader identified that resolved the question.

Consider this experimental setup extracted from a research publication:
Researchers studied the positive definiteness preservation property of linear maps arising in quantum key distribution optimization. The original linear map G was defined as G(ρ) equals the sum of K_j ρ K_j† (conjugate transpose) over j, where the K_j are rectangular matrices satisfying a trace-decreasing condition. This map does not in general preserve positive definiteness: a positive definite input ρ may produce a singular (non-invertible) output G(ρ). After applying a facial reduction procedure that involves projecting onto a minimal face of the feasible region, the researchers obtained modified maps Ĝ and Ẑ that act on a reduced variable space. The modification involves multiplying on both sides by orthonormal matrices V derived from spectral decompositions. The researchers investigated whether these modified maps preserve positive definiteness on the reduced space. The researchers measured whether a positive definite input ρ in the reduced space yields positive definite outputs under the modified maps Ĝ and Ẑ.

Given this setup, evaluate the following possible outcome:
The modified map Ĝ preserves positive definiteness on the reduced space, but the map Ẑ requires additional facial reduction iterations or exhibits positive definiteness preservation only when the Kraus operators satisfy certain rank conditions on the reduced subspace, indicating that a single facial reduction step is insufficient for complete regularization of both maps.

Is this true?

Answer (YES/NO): NO